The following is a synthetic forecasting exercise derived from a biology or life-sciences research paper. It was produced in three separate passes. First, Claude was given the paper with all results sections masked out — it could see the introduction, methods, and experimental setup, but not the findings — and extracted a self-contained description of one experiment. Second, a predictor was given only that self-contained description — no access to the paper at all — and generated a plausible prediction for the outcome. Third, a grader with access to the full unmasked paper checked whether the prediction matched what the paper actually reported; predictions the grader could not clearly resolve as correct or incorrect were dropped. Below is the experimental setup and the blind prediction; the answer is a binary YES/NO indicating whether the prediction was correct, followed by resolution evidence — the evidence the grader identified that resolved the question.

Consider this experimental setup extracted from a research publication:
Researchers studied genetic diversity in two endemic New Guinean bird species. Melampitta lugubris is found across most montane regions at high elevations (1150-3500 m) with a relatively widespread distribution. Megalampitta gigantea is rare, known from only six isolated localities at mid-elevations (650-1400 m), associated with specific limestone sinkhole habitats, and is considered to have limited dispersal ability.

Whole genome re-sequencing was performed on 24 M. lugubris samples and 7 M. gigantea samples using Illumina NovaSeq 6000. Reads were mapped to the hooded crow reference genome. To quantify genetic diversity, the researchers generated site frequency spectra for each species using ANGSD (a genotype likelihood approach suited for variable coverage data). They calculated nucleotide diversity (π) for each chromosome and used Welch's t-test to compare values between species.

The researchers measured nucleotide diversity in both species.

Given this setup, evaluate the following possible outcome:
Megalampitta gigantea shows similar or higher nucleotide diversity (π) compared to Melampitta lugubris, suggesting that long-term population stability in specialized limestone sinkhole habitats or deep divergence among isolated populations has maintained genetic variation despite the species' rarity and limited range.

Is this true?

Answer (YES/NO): NO